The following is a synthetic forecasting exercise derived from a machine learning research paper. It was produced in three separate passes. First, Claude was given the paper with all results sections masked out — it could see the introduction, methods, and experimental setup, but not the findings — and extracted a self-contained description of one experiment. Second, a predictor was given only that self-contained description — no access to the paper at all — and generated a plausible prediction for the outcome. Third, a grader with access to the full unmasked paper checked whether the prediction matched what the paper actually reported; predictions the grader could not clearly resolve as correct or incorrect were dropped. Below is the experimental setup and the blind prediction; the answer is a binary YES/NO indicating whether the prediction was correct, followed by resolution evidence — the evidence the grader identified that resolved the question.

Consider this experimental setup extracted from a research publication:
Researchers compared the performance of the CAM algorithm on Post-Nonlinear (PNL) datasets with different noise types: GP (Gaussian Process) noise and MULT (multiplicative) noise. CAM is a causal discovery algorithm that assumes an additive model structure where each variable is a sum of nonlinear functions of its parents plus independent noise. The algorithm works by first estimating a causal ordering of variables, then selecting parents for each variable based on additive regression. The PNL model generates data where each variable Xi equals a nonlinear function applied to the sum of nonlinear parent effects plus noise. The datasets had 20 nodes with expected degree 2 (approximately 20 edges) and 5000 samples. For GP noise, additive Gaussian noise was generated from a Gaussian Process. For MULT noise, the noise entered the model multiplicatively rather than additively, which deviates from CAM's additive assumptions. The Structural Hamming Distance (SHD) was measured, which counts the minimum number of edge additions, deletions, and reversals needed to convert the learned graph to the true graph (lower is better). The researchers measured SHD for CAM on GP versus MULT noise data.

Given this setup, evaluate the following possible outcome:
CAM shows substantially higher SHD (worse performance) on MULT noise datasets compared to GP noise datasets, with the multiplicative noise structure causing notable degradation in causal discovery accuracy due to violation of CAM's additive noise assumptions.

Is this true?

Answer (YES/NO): YES